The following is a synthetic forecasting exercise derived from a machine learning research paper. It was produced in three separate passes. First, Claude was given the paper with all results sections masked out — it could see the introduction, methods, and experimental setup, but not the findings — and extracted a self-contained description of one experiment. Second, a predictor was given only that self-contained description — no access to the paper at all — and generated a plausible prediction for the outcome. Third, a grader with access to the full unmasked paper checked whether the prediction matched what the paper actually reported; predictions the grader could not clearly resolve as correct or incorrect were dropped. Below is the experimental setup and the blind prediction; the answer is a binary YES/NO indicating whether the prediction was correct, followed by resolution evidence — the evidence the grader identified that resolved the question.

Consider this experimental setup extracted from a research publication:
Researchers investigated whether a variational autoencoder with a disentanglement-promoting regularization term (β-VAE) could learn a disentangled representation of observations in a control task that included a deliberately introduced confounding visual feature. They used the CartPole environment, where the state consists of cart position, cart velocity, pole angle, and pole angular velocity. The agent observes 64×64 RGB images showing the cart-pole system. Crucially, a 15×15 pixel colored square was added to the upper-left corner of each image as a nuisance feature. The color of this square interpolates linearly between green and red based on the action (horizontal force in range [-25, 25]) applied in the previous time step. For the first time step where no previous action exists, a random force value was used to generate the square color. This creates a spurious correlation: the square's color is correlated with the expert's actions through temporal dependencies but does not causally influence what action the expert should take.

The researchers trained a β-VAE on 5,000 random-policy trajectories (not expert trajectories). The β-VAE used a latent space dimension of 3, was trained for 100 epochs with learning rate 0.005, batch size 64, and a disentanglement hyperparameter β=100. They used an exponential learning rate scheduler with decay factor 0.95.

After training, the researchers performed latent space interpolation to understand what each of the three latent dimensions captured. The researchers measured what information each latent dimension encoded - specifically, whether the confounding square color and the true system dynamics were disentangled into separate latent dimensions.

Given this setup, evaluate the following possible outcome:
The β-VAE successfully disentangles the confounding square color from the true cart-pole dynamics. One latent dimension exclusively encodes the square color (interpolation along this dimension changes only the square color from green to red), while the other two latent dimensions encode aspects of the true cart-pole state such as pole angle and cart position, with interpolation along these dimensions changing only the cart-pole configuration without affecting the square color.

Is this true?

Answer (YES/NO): YES